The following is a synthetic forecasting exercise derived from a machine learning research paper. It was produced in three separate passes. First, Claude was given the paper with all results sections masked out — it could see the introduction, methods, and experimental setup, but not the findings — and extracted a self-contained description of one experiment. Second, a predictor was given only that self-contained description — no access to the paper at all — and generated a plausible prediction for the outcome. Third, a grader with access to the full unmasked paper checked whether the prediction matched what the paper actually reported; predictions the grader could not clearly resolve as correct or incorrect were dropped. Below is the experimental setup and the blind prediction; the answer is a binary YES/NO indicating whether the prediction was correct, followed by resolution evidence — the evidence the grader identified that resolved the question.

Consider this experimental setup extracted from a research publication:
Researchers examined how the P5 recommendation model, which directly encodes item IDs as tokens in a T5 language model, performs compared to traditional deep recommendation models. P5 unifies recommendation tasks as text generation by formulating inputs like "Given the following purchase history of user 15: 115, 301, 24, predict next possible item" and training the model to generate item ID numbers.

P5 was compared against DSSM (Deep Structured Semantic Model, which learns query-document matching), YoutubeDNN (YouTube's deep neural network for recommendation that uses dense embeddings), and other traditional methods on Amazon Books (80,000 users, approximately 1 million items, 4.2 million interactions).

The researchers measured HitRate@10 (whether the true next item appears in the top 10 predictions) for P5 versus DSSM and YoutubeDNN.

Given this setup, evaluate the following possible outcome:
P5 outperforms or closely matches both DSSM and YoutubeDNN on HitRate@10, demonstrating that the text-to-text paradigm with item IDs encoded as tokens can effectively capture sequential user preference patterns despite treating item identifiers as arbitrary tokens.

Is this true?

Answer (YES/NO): NO